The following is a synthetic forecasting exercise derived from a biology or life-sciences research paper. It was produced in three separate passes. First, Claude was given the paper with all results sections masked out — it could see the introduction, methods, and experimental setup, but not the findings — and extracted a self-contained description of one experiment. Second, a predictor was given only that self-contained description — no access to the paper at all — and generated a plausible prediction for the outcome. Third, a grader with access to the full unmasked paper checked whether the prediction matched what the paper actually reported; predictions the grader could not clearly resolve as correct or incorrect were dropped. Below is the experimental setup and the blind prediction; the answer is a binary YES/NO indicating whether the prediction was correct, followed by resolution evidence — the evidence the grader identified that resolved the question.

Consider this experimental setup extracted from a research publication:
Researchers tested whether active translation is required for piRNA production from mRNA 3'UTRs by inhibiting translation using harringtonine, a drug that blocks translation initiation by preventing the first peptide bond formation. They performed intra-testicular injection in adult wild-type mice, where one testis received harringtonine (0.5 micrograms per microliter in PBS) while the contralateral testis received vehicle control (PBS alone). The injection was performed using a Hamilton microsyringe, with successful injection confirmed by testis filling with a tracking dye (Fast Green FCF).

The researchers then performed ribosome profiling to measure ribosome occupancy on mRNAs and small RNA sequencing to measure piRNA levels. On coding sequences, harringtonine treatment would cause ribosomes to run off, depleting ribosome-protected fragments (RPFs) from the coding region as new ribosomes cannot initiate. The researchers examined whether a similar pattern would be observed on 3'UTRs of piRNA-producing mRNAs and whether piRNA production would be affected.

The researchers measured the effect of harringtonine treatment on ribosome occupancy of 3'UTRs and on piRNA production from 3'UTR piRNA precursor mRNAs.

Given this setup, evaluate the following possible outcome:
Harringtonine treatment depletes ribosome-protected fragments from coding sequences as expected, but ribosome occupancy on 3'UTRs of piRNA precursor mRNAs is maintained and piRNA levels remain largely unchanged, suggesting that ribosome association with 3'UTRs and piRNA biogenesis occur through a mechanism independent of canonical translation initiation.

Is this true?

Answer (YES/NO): NO